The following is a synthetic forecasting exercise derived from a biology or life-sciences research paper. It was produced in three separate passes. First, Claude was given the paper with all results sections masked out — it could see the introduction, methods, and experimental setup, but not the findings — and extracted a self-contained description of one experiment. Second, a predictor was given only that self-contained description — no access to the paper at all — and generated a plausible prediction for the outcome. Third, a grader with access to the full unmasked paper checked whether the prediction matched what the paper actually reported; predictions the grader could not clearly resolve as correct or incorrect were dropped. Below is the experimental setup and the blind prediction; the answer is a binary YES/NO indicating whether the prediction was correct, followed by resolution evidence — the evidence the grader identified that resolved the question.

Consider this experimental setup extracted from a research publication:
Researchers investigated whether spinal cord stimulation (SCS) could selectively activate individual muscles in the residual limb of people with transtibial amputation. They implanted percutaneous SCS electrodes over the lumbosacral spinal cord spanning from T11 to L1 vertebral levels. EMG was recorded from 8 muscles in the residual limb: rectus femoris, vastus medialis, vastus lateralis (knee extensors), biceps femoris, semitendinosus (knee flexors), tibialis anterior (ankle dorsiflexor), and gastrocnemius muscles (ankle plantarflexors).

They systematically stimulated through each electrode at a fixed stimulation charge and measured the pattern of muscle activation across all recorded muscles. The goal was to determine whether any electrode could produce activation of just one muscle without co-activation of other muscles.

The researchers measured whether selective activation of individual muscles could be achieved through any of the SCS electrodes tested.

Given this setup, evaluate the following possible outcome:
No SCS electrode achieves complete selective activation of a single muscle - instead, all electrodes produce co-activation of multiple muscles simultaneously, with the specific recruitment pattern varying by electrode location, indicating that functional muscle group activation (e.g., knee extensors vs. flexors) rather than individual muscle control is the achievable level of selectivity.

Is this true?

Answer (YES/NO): NO